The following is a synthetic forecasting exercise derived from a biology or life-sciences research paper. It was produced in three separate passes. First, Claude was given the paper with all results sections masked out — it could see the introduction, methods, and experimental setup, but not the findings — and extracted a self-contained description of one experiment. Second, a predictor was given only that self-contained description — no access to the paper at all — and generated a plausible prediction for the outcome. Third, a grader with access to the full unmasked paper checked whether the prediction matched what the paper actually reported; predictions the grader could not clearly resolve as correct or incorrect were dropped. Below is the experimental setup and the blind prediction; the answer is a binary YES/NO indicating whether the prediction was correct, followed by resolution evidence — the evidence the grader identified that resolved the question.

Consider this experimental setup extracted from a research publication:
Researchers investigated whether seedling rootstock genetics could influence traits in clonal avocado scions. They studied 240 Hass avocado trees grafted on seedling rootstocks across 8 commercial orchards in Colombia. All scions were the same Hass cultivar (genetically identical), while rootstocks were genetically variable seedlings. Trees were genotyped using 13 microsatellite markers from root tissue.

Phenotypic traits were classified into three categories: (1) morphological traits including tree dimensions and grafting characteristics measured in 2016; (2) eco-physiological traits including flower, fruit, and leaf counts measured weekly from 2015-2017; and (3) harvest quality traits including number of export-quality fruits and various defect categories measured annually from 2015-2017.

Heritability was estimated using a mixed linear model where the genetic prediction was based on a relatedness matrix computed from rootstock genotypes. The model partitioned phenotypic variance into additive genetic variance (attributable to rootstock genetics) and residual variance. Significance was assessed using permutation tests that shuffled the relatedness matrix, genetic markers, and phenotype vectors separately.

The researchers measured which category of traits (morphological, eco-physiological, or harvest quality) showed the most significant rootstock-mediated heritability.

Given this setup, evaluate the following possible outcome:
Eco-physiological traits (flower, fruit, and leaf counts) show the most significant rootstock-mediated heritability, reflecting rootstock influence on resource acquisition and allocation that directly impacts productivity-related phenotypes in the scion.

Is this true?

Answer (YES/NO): NO